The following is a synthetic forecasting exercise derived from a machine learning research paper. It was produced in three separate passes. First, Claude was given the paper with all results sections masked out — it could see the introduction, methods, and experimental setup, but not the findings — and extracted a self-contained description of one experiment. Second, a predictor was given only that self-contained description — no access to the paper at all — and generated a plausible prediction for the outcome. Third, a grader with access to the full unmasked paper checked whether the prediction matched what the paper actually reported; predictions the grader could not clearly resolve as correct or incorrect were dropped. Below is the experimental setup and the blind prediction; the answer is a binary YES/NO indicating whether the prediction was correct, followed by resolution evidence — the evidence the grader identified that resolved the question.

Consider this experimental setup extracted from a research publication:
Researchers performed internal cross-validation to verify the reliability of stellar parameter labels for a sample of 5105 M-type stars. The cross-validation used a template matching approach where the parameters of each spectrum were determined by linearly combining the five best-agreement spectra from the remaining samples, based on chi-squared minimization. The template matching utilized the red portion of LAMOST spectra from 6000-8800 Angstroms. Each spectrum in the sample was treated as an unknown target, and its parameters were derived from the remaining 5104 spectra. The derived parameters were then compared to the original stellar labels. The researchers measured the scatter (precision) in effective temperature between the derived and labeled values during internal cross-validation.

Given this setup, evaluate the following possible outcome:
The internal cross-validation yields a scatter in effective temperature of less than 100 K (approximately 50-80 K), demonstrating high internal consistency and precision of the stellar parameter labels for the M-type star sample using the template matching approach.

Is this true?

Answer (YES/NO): NO